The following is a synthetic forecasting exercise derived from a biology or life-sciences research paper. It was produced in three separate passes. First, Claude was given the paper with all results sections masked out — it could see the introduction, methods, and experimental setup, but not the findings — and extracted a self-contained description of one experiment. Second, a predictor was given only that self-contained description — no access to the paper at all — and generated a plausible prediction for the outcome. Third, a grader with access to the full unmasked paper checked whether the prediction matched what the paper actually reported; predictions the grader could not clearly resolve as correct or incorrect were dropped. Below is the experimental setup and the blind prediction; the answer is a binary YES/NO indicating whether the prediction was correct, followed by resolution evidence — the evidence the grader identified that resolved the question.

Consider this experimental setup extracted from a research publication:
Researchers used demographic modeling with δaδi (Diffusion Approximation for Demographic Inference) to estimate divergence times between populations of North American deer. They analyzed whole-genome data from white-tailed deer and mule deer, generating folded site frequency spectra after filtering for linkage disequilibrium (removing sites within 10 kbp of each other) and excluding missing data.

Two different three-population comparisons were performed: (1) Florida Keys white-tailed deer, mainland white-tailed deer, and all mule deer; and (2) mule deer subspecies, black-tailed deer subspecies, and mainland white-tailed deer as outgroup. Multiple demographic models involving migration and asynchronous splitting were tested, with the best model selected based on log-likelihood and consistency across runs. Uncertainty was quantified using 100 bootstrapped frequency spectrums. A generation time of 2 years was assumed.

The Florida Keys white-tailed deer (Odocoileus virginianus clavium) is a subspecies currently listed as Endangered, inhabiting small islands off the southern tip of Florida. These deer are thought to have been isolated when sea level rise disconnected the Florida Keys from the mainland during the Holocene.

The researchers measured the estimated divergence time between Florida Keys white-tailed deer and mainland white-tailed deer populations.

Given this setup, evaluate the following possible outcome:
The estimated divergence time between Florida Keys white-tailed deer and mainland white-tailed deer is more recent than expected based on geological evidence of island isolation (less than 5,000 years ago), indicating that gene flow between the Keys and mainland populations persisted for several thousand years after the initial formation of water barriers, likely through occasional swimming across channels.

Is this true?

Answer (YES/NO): NO